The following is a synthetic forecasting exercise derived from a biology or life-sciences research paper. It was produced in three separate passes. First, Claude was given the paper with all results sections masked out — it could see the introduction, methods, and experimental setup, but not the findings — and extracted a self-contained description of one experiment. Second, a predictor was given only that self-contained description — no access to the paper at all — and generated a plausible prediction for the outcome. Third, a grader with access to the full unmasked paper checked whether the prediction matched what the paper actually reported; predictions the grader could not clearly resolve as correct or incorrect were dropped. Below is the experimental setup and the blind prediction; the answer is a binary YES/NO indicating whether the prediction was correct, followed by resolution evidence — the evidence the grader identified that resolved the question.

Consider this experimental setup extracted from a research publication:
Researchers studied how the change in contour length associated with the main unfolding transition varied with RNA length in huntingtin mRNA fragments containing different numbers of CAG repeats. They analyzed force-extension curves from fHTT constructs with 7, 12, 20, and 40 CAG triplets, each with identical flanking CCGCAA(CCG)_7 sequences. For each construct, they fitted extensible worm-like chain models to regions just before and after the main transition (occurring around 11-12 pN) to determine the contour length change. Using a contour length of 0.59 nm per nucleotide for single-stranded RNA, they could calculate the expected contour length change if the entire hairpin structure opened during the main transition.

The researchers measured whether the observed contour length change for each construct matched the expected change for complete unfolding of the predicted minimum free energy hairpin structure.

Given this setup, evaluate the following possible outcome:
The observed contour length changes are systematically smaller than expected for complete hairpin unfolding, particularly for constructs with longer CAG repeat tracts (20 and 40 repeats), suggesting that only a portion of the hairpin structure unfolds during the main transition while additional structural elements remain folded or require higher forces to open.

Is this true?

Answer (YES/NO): NO